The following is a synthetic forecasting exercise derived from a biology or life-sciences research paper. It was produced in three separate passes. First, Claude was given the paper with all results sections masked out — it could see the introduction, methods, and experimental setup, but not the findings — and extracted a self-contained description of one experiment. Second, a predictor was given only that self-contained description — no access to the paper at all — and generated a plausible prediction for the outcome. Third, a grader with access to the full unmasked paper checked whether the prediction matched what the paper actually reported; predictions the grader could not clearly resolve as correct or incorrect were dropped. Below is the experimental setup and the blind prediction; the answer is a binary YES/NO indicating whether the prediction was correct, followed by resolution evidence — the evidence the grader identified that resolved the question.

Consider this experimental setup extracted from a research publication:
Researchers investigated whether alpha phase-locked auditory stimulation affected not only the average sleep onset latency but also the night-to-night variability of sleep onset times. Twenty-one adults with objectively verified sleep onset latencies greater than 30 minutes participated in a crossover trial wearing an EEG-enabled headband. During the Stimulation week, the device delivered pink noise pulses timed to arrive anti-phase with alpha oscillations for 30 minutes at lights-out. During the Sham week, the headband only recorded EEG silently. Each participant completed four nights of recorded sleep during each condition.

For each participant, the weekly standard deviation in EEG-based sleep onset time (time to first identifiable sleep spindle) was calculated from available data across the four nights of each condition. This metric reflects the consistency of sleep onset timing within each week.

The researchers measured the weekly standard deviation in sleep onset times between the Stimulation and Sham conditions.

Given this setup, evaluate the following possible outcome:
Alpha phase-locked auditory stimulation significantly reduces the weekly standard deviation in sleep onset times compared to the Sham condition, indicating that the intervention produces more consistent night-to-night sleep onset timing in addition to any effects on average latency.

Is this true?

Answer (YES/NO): YES